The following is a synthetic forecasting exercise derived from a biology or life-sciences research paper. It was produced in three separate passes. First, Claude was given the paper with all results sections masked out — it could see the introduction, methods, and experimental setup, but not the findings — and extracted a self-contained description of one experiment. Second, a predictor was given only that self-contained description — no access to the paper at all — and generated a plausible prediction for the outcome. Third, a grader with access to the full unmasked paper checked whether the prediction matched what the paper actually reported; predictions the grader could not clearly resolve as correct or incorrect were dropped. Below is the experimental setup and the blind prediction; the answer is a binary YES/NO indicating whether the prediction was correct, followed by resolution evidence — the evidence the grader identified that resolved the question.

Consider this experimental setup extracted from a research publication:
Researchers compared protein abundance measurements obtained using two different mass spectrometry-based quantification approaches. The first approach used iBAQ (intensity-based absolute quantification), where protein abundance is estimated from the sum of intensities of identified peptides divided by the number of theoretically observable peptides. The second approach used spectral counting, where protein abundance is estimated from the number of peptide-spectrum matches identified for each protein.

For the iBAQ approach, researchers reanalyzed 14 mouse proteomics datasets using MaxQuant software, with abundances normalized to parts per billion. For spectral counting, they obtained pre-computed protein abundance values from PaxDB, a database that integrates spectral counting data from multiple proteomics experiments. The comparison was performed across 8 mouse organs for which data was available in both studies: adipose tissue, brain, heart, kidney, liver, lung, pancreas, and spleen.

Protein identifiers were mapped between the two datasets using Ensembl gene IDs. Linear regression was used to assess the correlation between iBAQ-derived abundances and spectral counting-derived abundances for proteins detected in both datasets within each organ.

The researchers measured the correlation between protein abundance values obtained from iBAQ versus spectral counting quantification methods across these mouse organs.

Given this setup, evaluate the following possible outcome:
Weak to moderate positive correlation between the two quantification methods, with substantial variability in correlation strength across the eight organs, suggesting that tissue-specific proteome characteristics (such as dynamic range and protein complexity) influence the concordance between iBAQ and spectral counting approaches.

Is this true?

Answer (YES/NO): NO